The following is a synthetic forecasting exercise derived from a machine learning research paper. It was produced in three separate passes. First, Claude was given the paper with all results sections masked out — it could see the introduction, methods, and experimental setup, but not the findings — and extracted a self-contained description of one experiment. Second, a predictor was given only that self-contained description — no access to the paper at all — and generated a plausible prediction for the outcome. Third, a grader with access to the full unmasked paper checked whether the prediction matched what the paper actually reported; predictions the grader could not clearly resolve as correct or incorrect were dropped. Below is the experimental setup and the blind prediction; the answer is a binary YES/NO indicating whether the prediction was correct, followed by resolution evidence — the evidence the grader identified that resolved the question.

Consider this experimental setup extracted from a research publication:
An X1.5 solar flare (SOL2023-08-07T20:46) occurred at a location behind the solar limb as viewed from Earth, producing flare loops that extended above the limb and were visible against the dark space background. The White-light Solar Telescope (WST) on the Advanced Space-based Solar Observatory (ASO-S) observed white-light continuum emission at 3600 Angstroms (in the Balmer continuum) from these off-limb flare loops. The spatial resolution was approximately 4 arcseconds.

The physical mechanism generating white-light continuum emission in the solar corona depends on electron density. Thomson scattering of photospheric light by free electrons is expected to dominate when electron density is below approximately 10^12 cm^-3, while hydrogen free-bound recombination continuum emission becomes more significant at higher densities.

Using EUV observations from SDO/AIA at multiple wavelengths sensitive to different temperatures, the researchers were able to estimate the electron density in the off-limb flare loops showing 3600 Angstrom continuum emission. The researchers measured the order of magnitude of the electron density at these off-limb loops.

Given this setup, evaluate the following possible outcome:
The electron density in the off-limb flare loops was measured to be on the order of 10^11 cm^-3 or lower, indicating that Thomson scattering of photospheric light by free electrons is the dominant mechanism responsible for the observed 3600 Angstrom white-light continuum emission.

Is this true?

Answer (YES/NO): YES